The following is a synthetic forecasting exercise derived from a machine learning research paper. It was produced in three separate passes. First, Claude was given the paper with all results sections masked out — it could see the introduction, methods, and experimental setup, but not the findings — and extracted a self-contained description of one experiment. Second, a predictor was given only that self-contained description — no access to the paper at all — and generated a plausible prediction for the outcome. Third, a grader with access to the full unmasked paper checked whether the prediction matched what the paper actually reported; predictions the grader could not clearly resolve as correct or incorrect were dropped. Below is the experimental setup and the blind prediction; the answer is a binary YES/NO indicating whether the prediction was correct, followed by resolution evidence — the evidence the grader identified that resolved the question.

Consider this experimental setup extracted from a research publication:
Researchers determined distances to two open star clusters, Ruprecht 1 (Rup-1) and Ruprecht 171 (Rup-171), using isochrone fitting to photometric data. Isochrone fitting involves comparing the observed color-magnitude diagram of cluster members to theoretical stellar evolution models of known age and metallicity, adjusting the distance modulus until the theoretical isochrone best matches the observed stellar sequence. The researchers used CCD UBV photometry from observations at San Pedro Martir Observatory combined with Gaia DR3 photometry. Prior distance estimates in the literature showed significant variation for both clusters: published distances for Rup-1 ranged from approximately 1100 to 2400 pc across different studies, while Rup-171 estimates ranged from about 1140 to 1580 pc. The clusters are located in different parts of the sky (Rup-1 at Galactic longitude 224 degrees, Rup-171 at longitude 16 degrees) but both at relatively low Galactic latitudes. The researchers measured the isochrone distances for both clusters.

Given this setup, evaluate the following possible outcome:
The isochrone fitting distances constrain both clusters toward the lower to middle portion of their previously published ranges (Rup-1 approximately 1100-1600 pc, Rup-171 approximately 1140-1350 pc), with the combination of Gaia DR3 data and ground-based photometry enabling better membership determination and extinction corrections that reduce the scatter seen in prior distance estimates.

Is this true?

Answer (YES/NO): NO